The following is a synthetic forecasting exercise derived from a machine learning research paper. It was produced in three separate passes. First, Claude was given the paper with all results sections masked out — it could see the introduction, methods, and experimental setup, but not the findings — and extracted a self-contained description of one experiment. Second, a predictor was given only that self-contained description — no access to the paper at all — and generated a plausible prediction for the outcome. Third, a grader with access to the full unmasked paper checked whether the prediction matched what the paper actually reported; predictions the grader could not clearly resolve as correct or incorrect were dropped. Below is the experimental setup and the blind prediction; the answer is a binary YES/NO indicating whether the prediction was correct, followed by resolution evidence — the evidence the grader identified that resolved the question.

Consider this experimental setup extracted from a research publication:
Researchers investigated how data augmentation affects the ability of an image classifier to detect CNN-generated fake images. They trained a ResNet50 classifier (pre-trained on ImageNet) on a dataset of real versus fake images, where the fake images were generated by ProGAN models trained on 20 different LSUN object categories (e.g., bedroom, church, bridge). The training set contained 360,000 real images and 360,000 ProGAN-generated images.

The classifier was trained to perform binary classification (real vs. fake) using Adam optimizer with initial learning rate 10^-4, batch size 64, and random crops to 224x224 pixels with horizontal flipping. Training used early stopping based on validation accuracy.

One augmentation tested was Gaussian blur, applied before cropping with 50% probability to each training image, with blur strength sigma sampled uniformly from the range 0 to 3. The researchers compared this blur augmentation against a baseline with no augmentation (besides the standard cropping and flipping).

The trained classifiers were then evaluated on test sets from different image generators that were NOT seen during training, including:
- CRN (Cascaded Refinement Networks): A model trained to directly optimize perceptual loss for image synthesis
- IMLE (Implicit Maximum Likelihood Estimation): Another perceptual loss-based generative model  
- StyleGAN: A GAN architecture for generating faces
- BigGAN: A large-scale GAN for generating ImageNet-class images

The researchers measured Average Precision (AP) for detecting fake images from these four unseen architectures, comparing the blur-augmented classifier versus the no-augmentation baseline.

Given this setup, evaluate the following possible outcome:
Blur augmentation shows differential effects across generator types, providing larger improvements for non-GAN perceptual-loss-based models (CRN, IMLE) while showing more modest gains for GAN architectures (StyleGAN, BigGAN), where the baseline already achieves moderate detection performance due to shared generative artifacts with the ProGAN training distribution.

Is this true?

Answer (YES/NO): NO